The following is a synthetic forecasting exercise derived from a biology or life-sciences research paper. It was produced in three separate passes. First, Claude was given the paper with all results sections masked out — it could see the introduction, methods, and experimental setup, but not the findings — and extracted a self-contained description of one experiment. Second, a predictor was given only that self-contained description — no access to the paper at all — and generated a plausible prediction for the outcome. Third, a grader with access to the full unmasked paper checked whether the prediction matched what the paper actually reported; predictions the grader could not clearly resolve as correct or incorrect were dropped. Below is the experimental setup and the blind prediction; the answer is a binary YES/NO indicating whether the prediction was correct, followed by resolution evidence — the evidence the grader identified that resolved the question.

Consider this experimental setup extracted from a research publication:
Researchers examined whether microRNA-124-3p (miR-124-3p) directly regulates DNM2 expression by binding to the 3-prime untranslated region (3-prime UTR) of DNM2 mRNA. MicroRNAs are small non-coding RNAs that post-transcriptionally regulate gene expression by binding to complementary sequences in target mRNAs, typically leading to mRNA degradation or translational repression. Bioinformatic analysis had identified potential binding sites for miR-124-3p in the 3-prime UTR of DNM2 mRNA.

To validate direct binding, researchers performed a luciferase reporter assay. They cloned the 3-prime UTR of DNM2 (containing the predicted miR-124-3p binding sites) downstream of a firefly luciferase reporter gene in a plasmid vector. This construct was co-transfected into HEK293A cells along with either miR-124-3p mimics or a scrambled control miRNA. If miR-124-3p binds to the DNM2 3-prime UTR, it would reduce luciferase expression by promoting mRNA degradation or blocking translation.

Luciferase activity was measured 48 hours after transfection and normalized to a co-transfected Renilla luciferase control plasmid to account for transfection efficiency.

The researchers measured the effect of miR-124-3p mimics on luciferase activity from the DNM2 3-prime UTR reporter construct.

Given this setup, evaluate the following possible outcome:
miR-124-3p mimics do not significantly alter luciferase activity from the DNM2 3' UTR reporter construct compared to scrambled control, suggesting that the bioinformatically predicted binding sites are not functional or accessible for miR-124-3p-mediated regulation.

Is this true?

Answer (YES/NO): NO